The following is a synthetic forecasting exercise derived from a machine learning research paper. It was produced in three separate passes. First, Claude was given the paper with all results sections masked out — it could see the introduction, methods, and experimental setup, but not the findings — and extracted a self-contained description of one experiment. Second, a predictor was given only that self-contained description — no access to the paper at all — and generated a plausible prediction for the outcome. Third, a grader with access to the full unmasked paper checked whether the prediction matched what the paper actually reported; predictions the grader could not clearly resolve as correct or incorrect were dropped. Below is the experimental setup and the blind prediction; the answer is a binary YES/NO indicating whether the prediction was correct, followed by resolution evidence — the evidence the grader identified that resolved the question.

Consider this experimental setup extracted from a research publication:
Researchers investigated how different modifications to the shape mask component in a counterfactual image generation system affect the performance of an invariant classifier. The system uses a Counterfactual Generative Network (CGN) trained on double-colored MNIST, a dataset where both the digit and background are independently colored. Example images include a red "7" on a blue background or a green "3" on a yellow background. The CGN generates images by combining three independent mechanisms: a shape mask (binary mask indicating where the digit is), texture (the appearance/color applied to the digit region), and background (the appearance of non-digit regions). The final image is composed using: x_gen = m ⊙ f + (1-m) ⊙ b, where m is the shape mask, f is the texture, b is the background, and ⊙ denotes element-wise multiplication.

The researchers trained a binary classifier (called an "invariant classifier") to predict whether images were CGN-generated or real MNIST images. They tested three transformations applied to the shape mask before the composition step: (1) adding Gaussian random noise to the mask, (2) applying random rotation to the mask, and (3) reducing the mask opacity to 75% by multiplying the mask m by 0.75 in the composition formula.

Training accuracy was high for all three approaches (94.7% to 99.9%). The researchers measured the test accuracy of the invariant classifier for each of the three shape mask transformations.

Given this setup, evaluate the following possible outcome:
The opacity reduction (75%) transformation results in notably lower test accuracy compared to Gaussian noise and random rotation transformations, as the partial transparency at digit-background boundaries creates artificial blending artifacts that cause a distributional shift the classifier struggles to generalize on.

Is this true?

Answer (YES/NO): NO